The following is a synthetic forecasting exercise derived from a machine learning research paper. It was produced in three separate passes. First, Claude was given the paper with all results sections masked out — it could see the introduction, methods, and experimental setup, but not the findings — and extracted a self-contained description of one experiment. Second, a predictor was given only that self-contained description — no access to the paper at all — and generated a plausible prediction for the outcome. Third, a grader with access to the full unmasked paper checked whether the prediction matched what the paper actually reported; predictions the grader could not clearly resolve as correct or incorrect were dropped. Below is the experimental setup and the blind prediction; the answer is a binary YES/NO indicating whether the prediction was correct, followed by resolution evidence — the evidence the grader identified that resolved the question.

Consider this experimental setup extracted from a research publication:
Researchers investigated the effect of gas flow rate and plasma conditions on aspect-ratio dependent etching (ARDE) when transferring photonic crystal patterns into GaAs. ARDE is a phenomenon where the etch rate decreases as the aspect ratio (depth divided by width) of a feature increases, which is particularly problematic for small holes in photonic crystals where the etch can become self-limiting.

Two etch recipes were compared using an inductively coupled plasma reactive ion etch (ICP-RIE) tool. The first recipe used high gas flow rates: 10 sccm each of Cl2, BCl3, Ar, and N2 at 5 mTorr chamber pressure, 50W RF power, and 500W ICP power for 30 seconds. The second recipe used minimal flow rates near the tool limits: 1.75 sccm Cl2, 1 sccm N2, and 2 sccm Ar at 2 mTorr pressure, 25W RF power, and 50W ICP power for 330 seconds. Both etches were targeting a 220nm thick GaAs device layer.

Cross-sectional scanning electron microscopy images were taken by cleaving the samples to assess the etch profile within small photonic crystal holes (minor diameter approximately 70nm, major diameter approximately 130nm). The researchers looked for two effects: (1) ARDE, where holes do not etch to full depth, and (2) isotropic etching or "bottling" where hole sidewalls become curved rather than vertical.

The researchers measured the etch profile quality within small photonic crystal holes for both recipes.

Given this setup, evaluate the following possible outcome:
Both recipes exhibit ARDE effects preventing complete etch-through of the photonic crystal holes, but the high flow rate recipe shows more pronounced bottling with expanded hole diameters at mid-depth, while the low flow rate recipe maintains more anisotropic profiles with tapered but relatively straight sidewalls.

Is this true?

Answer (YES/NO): NO